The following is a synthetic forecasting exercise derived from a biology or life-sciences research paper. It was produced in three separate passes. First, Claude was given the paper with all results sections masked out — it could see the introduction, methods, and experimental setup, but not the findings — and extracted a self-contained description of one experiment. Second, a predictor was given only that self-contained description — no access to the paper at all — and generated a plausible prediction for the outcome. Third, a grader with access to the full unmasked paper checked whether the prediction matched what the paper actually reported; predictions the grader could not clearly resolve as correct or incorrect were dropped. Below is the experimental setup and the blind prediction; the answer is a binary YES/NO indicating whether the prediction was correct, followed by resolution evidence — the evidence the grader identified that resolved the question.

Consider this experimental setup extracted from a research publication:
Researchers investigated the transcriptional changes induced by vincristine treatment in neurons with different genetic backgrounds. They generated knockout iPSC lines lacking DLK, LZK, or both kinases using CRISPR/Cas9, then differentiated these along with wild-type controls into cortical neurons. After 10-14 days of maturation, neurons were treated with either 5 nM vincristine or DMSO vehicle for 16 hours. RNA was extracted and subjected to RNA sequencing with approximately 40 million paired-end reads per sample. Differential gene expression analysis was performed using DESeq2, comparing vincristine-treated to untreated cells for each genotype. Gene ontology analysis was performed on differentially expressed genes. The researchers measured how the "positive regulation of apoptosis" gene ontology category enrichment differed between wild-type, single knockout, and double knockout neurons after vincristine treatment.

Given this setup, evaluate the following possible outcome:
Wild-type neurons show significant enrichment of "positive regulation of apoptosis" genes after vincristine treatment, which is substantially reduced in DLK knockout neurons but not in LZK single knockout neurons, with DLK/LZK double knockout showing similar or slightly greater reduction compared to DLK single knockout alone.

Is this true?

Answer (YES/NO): NO